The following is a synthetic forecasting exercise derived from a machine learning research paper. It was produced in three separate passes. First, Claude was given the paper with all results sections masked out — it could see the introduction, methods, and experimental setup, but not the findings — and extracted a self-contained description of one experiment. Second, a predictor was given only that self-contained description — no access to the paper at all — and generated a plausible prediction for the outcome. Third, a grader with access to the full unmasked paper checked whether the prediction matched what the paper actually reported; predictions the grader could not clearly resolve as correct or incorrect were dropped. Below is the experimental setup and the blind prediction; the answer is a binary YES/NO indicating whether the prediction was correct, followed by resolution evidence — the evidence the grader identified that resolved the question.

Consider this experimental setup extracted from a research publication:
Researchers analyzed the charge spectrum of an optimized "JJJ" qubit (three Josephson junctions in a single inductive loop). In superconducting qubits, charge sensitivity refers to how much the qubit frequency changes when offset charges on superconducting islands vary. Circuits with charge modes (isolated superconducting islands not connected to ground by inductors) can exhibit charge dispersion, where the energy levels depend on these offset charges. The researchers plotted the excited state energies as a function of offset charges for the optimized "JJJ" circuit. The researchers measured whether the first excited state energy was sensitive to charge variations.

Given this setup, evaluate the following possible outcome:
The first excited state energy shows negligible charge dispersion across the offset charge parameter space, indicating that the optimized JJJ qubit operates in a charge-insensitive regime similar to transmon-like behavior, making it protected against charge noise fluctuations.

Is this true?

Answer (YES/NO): YES